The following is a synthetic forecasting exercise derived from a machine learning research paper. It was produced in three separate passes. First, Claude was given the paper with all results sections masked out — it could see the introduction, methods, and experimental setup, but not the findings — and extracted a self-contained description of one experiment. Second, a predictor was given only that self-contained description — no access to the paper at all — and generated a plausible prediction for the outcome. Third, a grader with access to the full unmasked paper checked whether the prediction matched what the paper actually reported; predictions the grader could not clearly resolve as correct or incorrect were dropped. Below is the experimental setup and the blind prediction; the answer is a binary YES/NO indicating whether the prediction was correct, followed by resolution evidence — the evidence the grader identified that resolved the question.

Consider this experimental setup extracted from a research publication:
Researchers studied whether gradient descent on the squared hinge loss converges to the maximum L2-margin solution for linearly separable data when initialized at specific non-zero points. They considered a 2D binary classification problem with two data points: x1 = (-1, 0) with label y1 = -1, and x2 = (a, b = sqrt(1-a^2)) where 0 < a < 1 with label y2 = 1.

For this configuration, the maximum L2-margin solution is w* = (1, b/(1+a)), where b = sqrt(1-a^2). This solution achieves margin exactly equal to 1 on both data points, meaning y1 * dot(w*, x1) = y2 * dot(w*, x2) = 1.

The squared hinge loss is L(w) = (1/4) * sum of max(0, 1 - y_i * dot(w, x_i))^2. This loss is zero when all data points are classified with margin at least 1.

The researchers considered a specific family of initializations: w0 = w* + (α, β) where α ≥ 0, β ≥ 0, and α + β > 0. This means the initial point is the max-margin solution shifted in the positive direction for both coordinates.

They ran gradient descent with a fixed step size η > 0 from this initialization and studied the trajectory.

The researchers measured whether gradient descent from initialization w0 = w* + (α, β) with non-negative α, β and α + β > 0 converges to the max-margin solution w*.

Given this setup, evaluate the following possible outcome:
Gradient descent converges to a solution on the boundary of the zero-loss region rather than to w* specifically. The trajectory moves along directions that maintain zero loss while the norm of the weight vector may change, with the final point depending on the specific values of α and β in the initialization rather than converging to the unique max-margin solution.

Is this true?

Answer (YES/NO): NO